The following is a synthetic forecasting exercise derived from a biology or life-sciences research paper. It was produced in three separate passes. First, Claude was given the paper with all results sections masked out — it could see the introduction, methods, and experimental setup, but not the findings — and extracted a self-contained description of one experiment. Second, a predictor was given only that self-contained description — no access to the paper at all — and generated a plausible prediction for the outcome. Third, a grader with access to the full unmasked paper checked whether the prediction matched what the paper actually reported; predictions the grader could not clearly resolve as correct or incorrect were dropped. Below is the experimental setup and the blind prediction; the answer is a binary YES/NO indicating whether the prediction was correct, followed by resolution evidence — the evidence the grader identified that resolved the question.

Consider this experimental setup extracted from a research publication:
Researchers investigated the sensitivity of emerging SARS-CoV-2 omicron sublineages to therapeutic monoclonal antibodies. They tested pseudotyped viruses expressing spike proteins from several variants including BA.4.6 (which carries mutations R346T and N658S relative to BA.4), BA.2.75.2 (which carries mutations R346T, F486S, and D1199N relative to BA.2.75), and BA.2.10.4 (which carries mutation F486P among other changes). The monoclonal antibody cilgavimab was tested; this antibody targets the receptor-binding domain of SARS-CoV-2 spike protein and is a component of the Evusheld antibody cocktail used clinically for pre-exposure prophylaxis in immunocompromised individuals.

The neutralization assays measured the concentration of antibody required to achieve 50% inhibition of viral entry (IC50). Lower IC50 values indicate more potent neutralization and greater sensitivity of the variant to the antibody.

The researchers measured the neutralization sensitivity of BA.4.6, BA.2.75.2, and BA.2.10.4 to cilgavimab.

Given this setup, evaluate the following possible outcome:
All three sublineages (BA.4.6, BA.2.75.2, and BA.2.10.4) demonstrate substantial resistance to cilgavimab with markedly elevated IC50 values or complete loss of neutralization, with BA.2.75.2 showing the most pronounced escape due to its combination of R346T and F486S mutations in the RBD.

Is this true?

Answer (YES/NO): NO